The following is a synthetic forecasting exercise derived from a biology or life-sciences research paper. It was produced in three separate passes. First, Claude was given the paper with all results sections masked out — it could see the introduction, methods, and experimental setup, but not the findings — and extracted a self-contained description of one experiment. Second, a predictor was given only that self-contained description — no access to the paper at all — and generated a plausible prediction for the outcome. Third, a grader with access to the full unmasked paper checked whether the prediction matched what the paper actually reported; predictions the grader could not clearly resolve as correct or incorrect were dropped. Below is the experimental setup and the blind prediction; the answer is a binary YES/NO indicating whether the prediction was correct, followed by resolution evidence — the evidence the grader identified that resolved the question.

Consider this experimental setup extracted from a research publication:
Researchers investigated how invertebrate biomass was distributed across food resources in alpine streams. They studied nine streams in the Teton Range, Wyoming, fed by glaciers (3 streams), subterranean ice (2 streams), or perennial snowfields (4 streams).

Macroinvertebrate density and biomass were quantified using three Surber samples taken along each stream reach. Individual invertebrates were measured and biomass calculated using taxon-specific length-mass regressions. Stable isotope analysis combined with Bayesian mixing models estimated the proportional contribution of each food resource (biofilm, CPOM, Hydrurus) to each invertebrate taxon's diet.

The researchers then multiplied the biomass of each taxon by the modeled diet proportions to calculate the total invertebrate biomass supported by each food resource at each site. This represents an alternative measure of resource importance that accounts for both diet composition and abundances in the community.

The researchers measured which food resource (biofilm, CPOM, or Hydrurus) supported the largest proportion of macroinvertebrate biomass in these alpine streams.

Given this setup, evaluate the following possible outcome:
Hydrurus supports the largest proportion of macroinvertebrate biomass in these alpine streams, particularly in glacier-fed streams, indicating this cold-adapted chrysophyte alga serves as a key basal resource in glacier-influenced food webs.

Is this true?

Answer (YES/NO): NO